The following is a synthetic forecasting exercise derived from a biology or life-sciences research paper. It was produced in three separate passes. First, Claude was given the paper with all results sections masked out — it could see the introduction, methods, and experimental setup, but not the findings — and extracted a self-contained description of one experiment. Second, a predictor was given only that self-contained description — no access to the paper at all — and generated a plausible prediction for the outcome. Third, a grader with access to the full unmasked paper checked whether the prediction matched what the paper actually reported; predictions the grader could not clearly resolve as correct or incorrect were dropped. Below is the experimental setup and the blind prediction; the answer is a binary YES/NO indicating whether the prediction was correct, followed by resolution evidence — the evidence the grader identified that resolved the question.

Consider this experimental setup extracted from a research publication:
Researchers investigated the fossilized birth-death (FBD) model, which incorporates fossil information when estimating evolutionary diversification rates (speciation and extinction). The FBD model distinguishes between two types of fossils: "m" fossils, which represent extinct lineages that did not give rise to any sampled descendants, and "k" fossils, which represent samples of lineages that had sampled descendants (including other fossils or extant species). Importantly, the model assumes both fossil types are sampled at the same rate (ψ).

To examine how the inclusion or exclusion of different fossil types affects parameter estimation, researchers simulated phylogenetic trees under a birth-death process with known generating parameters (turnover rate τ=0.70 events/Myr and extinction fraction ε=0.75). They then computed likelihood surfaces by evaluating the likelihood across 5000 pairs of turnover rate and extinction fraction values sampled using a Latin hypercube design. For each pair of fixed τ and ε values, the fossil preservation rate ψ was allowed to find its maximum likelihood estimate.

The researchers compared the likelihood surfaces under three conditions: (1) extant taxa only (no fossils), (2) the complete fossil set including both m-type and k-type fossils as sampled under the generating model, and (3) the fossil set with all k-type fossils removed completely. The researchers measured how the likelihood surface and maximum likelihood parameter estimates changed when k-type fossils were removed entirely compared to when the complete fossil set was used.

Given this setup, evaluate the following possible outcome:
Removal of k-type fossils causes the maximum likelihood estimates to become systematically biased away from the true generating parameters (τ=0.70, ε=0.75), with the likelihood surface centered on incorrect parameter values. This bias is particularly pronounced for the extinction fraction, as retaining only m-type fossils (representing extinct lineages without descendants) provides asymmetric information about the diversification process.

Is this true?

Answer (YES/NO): NO